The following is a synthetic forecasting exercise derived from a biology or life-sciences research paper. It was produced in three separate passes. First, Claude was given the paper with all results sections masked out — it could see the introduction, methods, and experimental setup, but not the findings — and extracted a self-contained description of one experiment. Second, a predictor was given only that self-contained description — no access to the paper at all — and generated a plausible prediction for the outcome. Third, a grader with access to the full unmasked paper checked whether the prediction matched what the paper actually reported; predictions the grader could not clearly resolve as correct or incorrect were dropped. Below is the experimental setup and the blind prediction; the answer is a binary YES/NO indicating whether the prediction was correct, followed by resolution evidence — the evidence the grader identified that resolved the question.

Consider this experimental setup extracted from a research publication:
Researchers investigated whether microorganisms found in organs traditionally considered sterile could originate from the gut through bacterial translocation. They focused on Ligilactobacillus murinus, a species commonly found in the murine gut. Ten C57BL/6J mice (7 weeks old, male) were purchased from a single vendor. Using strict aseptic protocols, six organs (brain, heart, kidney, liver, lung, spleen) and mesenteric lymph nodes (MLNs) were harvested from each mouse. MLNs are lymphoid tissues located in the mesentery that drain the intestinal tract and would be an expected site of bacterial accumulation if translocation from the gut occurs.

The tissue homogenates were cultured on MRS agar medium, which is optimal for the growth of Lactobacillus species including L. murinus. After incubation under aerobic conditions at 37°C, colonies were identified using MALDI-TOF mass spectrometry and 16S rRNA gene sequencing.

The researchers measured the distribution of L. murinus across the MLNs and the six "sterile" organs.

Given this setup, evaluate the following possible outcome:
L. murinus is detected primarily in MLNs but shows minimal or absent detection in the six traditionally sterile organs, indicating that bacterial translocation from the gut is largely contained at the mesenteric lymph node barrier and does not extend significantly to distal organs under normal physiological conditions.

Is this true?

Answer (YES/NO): NO